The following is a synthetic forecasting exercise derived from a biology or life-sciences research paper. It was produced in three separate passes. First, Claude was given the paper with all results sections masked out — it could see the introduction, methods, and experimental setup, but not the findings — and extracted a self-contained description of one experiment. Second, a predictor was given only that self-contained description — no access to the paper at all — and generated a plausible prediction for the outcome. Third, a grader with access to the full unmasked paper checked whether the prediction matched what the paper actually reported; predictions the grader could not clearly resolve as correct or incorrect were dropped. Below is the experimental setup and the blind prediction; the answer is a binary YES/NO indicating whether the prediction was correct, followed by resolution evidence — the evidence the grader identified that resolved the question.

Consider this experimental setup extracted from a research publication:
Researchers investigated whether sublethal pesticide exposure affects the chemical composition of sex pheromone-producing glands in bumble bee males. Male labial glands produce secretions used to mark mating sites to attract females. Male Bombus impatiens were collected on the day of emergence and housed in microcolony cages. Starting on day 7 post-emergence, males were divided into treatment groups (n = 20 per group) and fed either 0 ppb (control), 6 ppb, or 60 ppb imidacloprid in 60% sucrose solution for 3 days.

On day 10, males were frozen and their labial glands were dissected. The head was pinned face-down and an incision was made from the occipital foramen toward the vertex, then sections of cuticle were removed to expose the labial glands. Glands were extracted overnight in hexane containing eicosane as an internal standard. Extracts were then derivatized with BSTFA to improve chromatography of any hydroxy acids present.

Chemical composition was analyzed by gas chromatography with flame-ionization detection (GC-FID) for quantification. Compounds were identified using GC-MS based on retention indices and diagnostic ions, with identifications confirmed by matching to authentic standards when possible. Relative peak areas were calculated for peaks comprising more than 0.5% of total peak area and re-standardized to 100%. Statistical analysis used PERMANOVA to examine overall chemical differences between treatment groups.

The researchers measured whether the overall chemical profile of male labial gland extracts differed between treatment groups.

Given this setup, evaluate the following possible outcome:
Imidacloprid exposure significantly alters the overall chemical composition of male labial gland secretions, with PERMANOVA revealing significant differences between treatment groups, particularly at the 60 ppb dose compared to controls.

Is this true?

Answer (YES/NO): NO